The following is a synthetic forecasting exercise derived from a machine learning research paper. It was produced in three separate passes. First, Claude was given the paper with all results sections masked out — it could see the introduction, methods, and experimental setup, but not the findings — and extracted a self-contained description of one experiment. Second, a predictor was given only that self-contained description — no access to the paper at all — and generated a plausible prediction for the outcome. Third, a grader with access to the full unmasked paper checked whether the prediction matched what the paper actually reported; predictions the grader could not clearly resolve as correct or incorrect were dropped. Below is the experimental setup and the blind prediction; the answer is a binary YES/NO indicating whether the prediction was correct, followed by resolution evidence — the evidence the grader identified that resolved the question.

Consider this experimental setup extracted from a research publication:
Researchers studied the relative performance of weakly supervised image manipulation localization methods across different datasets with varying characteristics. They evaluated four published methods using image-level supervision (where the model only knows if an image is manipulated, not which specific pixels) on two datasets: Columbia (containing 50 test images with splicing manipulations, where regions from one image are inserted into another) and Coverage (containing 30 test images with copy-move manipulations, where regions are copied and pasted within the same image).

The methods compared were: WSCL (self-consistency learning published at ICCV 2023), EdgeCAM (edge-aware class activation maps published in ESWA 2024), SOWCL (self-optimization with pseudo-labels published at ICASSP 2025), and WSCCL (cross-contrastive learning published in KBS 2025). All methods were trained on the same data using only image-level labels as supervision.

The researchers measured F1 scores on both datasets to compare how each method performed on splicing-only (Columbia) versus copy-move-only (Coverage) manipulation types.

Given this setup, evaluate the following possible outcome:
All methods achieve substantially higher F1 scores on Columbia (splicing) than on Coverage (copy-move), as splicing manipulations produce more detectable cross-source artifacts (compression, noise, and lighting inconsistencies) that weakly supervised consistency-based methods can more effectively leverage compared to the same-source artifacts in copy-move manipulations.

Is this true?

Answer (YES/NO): YES